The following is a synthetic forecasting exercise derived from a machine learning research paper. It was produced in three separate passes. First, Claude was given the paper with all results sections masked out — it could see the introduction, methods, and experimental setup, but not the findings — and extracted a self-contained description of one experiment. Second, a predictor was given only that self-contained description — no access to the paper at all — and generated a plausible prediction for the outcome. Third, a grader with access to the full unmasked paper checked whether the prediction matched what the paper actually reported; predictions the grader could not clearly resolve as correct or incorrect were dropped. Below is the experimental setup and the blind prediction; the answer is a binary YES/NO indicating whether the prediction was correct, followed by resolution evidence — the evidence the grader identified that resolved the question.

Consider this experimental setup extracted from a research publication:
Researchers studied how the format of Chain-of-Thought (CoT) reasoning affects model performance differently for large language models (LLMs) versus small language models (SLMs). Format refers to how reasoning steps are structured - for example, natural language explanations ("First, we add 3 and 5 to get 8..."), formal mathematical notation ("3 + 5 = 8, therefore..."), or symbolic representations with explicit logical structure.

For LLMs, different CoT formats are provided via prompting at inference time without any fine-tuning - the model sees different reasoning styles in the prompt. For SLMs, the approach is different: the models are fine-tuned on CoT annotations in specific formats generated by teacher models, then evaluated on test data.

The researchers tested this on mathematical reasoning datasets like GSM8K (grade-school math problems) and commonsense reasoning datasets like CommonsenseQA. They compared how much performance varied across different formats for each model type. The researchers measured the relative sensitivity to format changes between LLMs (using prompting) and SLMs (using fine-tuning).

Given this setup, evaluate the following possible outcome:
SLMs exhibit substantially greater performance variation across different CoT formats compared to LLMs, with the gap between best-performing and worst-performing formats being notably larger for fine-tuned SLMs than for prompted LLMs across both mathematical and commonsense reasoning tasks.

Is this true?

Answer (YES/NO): NO